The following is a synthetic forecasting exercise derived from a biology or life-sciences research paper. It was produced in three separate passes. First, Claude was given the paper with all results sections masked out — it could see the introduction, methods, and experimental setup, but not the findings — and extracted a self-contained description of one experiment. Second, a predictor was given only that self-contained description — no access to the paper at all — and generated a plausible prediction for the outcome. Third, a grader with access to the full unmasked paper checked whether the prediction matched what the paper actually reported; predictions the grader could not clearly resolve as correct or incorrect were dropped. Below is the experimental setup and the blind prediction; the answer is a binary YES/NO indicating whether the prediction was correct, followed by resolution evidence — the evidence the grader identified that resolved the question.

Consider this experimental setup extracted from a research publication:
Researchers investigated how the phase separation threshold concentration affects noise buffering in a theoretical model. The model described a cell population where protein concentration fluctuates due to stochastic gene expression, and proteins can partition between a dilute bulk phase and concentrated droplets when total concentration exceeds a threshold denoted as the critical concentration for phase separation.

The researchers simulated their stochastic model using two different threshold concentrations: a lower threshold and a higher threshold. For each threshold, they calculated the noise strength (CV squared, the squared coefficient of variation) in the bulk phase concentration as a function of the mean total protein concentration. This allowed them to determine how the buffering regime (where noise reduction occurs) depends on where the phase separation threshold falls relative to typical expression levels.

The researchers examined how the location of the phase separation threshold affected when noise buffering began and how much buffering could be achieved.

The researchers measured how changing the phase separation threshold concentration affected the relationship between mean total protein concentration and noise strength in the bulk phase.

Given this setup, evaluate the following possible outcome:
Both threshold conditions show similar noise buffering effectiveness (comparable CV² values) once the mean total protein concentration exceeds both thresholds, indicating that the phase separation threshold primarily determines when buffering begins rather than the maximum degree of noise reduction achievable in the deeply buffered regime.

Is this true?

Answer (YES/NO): NO